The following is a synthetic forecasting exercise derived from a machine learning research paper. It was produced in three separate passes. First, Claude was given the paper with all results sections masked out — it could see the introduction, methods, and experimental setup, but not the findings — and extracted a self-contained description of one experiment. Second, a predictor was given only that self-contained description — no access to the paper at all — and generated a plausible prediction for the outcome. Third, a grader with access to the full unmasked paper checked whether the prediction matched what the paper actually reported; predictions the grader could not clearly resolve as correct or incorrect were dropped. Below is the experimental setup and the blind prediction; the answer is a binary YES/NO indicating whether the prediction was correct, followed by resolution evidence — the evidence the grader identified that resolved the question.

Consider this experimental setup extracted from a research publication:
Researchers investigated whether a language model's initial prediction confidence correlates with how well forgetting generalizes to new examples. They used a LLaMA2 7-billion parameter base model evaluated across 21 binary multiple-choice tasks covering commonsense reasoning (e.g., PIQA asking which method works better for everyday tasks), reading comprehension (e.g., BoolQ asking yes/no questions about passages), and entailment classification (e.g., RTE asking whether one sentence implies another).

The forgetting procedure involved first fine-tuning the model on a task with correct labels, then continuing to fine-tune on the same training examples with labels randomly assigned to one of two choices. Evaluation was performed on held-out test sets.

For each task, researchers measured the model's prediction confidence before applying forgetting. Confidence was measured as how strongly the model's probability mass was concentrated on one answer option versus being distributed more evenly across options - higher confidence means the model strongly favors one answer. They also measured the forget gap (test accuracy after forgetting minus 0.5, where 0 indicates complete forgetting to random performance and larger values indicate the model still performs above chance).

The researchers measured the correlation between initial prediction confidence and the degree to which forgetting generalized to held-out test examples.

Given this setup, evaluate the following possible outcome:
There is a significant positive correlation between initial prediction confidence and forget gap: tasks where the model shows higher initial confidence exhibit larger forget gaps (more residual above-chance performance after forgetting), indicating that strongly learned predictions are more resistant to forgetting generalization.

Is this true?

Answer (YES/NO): NO